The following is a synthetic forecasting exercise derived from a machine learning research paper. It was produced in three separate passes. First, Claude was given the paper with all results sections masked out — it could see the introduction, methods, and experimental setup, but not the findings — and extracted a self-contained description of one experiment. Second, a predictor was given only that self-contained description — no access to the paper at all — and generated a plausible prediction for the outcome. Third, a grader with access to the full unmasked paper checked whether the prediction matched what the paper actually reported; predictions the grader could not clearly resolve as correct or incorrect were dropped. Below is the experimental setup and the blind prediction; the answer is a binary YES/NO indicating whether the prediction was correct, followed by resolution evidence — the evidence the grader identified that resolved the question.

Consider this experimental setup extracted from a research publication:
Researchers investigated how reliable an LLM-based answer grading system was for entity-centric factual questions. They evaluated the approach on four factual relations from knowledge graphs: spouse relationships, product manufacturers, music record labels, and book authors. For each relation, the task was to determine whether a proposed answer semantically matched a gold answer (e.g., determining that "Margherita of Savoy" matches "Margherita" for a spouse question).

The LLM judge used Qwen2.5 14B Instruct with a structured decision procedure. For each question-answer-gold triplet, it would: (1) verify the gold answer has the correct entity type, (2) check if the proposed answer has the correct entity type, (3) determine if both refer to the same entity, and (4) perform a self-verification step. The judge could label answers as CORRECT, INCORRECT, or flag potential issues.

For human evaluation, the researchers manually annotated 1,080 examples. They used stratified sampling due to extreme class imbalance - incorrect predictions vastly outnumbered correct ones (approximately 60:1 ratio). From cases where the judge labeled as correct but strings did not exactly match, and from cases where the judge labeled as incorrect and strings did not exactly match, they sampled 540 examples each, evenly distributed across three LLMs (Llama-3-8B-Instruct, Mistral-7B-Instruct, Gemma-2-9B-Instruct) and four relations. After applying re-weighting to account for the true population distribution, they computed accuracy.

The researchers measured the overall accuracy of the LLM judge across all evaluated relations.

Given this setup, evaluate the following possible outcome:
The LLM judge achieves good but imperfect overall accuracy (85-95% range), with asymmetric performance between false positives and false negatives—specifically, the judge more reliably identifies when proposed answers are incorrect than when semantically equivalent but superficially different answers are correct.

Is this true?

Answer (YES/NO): NO